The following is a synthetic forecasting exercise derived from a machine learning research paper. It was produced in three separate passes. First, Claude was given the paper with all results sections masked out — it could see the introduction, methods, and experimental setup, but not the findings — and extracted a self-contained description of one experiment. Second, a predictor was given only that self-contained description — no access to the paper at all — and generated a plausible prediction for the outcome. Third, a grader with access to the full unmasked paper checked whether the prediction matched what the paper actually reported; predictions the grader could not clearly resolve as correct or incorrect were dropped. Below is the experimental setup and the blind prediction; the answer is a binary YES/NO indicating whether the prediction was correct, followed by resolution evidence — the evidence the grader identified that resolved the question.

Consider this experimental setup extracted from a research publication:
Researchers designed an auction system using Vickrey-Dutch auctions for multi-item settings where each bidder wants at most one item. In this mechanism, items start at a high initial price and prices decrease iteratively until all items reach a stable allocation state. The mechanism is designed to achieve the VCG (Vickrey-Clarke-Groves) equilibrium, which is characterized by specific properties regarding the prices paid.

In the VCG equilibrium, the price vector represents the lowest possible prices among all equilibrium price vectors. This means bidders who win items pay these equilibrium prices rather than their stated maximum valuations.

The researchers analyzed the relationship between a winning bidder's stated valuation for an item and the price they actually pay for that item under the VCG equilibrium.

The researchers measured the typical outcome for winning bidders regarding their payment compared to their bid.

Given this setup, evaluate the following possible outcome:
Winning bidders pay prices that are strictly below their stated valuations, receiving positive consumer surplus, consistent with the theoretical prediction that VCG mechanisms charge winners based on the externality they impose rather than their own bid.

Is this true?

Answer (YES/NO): YES